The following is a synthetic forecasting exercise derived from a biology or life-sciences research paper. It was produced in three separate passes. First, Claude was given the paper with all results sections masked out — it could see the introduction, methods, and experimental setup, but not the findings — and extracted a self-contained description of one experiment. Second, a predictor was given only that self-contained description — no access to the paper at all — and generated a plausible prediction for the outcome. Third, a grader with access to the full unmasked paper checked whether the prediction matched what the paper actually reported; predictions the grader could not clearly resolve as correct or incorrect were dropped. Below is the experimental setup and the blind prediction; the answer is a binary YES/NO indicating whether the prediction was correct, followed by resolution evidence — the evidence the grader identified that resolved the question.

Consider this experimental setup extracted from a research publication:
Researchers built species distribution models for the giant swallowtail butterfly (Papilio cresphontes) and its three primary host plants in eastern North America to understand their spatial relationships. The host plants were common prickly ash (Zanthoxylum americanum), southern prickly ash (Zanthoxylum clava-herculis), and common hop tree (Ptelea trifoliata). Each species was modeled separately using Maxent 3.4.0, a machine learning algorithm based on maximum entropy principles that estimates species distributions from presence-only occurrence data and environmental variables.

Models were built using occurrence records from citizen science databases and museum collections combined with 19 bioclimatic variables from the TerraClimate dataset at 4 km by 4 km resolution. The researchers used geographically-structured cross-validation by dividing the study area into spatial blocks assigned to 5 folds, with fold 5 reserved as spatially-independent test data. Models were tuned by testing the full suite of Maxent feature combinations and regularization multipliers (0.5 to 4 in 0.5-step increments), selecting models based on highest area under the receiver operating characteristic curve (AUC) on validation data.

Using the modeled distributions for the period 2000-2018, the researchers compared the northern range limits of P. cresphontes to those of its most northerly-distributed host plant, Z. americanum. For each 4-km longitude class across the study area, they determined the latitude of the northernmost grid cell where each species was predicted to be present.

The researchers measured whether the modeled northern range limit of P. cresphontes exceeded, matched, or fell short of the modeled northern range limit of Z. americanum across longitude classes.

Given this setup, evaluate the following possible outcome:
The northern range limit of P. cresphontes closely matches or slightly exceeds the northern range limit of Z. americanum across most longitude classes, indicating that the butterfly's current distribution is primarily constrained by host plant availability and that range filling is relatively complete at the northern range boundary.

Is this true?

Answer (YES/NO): YES